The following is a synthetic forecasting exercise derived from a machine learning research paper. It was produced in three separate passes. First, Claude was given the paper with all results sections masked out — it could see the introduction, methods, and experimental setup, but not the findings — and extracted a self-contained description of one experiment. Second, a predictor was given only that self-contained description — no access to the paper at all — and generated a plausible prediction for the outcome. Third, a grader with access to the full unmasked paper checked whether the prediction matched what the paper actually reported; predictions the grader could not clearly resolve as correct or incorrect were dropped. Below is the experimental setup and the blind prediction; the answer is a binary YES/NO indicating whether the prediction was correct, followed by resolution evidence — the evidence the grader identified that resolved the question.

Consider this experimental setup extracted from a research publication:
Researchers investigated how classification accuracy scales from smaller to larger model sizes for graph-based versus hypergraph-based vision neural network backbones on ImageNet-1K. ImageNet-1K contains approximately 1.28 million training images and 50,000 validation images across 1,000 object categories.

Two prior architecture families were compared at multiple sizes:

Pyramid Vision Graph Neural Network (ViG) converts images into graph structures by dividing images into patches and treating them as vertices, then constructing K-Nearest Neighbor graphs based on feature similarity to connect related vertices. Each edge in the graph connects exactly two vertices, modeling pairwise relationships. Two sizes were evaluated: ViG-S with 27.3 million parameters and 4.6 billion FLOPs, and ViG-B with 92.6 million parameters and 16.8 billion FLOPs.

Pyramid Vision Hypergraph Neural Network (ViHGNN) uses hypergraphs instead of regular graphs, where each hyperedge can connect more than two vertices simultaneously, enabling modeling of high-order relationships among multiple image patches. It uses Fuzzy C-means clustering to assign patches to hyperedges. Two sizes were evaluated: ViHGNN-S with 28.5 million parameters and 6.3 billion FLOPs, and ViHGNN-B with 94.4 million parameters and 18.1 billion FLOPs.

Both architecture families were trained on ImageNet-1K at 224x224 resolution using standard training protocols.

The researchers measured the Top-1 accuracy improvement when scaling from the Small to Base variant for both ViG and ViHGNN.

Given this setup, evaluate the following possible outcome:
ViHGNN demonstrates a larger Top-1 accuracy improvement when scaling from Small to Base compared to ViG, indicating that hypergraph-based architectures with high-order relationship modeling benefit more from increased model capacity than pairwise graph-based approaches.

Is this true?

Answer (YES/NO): NO